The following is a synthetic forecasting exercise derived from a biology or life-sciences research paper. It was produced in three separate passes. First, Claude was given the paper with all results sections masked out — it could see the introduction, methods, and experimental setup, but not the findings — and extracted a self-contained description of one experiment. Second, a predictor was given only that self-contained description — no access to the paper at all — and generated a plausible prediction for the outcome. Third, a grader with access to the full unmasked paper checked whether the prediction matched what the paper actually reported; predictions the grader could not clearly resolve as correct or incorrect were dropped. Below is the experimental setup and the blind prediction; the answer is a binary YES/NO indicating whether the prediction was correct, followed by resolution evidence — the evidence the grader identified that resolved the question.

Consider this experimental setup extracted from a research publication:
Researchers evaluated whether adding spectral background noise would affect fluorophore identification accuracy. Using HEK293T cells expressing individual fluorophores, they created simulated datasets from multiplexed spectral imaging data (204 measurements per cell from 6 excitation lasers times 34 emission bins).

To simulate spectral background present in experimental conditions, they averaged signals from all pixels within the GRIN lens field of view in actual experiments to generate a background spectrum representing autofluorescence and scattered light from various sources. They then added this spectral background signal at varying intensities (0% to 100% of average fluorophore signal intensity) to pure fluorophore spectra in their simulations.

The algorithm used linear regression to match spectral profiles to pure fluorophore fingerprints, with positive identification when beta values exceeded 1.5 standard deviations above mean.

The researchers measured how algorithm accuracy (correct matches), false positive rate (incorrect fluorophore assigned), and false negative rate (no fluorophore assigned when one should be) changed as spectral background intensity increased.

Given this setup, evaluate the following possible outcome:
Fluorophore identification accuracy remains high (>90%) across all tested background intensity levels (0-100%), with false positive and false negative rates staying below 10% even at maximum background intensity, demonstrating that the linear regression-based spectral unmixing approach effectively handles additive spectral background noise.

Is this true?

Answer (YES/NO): NO